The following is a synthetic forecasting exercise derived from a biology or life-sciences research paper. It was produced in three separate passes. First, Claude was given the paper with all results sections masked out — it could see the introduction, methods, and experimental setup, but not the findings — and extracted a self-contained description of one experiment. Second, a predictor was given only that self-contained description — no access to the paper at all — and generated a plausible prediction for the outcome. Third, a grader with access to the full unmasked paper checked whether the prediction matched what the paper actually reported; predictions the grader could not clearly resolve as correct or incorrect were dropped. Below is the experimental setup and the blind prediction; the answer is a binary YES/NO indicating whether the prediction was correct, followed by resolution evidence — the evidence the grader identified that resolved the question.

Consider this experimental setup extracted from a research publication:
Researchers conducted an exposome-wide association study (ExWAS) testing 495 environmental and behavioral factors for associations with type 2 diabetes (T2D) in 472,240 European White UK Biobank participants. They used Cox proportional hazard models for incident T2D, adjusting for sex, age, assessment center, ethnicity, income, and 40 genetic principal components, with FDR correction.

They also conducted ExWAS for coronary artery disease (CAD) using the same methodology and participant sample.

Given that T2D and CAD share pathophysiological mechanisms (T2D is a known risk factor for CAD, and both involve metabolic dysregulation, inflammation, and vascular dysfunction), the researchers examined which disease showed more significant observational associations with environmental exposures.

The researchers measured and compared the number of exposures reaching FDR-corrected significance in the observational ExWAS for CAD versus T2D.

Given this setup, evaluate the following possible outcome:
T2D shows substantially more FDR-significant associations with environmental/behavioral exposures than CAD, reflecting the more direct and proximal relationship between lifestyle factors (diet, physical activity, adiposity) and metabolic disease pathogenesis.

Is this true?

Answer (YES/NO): YES